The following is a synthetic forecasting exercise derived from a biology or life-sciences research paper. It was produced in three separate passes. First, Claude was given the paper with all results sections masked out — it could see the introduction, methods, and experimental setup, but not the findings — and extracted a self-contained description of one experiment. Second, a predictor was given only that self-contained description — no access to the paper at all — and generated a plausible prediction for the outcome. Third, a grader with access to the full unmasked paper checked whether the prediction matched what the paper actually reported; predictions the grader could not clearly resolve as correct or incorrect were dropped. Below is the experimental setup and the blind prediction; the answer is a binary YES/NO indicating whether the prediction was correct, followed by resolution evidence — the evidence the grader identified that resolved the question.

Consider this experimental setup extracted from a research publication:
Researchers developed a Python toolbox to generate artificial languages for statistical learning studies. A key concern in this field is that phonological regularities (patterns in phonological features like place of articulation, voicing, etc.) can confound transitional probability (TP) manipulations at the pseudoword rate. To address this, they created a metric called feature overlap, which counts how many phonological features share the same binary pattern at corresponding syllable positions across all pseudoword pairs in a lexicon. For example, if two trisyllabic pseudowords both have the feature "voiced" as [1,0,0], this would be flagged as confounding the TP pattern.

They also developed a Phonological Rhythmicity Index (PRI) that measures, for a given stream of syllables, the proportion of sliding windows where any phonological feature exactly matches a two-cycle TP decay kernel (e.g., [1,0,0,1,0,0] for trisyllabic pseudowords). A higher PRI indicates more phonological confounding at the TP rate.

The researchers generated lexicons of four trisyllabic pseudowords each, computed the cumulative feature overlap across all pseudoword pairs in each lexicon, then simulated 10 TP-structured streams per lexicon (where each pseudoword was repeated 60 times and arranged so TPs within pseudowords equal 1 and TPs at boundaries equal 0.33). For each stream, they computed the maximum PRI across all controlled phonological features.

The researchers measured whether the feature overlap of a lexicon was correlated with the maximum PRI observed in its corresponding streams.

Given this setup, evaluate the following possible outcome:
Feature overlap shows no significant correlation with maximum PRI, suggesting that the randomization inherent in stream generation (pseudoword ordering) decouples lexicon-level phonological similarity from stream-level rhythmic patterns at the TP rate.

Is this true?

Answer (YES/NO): NO